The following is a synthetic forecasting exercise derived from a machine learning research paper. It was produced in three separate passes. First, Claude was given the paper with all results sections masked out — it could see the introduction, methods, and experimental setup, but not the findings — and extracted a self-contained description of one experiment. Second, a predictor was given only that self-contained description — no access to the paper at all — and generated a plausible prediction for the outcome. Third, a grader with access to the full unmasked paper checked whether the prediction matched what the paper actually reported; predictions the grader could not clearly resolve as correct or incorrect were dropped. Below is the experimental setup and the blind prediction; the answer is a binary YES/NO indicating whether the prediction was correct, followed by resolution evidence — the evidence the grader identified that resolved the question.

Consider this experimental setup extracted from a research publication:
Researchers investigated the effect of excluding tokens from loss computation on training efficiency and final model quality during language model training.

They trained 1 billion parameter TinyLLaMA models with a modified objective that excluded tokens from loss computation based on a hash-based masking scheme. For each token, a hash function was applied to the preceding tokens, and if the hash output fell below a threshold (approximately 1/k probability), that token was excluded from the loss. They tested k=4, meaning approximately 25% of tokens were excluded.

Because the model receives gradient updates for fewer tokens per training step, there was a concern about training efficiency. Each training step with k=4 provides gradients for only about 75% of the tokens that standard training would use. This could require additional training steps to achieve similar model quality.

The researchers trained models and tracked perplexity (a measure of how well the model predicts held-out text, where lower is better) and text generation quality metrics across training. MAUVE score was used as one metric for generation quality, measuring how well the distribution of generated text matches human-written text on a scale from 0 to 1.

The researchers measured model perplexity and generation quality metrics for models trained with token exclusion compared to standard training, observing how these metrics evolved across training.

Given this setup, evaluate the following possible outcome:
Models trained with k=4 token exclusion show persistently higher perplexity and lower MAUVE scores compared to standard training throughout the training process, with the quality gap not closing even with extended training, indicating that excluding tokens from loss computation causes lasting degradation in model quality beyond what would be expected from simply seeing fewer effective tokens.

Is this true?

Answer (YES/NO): NO